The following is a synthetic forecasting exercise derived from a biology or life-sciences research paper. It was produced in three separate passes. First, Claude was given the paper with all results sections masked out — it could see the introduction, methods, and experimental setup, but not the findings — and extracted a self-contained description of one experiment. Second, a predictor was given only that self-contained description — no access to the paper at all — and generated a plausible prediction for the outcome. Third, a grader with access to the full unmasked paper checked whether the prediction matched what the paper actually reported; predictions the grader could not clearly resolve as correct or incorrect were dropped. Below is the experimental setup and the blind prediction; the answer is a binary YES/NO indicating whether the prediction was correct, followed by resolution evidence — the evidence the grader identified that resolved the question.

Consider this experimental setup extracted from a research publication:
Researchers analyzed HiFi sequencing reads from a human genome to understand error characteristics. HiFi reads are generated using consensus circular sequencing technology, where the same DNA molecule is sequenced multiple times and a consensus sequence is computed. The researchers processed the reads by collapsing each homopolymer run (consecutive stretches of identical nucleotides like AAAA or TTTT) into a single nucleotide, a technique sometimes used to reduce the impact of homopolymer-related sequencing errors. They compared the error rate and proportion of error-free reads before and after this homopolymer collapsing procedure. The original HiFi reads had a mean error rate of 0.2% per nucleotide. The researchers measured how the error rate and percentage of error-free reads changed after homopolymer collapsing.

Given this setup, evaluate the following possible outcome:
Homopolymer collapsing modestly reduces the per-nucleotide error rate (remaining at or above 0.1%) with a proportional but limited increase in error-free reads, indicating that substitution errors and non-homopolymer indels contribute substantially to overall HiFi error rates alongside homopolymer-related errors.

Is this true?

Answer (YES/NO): NO